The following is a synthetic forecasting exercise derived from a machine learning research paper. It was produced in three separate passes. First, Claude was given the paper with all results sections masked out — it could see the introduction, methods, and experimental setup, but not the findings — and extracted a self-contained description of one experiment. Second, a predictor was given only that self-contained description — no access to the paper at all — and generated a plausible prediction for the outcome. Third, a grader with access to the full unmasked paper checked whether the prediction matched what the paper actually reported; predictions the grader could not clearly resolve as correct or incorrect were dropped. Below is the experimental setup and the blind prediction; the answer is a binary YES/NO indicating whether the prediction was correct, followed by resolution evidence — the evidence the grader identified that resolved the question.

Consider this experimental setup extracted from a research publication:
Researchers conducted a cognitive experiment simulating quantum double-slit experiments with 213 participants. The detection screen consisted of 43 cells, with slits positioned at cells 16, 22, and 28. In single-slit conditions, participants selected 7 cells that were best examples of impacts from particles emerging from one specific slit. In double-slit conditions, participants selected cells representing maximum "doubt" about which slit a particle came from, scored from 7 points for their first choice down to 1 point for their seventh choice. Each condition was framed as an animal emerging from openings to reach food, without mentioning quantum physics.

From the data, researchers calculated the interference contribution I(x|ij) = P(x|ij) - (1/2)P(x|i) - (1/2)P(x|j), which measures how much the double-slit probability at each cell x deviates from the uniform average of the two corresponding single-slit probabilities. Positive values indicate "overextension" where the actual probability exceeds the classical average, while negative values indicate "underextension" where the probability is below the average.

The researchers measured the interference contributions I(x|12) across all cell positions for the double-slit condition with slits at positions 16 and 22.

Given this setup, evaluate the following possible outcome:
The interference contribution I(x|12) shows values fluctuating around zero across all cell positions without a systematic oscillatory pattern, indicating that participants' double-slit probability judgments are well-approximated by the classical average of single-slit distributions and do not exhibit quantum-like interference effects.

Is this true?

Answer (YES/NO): NO